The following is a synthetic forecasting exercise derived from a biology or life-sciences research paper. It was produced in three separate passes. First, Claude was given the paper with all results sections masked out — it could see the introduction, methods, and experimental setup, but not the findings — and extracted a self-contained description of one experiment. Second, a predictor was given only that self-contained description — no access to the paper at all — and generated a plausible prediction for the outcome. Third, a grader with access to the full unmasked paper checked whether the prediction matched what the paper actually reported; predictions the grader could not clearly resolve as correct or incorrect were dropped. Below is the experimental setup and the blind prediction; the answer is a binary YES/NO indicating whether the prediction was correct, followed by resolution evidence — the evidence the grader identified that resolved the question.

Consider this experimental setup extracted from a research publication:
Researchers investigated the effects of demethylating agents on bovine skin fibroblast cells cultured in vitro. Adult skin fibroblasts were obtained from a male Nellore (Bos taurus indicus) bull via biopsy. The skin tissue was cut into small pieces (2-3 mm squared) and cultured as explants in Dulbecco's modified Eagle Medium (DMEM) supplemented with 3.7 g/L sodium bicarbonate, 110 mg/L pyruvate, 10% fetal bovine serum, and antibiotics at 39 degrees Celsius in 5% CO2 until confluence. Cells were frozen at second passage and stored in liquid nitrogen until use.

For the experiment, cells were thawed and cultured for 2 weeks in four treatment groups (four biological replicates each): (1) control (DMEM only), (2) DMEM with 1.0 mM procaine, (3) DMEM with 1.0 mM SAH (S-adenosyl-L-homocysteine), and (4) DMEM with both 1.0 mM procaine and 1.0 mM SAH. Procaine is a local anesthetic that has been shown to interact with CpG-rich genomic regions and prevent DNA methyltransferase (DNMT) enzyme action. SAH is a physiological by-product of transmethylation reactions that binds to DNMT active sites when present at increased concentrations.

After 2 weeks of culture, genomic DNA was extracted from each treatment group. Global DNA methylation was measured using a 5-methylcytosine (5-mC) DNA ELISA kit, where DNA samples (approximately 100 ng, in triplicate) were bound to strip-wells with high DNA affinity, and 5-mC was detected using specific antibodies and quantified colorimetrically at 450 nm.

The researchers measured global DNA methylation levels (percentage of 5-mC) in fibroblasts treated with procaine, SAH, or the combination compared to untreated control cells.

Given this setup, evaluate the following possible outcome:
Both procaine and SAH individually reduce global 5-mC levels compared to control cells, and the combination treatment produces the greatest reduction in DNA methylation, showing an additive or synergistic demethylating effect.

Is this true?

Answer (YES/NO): NO